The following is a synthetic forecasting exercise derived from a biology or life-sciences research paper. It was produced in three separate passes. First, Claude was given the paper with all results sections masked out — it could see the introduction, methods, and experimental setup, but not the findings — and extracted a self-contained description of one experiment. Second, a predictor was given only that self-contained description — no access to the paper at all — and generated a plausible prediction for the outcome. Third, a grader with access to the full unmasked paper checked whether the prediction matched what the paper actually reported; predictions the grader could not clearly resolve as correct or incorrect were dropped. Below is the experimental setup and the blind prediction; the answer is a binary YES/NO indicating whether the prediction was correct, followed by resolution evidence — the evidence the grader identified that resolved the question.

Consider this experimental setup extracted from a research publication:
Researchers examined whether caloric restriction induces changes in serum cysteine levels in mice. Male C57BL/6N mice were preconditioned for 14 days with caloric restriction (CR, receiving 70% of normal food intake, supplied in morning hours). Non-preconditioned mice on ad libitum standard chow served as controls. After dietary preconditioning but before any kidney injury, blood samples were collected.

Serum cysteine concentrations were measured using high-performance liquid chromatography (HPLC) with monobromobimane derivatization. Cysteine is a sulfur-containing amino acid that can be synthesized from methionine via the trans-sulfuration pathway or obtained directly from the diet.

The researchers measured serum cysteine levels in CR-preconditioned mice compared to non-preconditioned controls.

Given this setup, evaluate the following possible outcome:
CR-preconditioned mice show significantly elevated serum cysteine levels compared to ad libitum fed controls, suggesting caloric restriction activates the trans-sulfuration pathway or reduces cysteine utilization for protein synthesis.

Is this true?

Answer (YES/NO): NO